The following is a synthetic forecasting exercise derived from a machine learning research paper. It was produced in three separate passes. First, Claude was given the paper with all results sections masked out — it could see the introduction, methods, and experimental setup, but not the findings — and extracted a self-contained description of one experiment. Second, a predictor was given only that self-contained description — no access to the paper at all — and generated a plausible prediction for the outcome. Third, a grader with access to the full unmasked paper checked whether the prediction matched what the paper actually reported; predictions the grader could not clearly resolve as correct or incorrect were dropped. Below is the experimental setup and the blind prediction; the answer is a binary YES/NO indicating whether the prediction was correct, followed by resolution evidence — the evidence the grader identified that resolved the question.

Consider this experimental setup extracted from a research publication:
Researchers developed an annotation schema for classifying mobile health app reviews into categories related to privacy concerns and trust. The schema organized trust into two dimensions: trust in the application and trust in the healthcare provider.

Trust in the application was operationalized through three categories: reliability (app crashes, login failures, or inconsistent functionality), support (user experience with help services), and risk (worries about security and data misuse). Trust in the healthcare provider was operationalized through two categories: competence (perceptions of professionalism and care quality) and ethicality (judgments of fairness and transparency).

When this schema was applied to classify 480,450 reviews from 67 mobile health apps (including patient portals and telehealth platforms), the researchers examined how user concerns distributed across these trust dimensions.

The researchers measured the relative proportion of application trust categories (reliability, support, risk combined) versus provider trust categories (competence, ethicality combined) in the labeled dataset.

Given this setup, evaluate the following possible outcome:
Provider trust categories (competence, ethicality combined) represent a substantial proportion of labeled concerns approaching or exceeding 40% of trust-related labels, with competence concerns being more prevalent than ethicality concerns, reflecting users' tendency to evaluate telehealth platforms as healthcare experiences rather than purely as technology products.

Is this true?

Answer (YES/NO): YES